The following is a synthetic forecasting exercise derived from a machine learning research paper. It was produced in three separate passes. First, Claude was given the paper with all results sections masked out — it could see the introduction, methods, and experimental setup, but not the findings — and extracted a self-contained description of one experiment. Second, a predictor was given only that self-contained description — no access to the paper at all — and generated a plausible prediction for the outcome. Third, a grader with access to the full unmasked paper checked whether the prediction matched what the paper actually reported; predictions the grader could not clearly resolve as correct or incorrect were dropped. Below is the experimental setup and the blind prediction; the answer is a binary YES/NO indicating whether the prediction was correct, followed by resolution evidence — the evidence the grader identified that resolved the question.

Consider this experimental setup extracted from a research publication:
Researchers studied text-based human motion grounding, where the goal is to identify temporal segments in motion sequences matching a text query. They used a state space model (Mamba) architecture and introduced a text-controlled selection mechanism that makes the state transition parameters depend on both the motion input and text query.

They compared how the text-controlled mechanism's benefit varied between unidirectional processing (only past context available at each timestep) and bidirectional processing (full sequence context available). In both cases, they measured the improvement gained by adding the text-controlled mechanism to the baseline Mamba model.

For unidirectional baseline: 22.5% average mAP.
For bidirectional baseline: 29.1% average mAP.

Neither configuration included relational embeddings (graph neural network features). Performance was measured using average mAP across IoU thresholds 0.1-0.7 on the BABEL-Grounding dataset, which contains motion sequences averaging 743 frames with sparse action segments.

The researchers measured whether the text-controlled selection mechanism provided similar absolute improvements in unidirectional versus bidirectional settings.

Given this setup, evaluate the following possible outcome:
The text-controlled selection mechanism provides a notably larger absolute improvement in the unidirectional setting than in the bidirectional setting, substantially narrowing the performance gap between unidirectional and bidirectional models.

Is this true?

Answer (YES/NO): NO